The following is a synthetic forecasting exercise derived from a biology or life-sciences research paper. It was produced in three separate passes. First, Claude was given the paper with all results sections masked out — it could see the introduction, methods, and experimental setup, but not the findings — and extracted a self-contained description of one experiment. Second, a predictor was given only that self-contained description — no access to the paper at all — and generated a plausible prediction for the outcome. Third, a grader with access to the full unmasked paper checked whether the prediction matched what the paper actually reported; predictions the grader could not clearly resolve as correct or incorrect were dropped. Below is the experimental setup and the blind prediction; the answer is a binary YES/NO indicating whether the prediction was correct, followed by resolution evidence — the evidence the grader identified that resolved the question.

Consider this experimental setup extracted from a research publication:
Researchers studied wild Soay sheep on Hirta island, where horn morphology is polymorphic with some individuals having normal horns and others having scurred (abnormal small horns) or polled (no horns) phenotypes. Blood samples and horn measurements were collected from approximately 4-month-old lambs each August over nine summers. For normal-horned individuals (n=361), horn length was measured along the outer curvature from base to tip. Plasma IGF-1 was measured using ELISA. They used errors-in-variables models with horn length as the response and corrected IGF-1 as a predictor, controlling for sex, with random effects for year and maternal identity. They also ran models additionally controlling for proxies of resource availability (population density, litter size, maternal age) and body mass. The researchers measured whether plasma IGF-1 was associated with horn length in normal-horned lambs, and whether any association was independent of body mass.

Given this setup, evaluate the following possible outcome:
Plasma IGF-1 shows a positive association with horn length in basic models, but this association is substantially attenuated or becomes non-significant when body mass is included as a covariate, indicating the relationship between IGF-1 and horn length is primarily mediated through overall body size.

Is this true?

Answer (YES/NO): YES